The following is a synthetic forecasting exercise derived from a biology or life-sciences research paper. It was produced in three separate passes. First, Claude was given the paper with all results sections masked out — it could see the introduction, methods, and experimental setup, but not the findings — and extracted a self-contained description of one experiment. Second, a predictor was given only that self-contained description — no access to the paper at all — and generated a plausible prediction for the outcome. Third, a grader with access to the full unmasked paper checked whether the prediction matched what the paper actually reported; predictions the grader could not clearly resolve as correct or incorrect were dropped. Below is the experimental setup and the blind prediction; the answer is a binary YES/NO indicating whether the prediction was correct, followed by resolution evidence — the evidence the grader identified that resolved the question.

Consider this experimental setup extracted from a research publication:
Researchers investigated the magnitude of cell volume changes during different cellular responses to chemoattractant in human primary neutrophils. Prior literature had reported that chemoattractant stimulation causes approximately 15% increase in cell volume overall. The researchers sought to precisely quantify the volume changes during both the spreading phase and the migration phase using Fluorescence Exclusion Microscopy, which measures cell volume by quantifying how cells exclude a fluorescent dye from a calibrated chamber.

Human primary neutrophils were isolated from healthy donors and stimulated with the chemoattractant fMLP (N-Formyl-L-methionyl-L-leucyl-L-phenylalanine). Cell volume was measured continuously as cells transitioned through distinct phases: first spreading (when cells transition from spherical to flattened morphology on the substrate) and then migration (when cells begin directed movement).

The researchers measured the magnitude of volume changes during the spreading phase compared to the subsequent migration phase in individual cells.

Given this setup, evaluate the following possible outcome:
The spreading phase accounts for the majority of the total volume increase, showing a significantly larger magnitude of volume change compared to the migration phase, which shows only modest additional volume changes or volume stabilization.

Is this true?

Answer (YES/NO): NO